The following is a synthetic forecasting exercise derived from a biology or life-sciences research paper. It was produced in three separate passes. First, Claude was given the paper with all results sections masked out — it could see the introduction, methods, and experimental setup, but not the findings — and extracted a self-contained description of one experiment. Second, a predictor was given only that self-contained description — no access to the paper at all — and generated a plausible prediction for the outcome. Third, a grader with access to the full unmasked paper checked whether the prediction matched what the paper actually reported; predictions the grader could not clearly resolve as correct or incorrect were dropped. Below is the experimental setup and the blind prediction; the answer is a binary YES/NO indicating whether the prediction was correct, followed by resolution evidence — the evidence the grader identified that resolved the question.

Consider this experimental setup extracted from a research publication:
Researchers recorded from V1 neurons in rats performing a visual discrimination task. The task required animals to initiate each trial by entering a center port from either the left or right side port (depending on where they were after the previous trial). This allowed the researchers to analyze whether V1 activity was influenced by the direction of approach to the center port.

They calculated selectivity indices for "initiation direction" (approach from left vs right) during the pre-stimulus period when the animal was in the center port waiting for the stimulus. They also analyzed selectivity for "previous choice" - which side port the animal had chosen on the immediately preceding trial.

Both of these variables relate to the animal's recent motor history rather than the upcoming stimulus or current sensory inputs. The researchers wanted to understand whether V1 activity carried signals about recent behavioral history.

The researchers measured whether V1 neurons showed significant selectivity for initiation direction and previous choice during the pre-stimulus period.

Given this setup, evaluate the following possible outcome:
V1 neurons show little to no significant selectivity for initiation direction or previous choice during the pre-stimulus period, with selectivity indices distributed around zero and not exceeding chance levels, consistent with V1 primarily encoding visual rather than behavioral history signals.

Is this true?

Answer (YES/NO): NO